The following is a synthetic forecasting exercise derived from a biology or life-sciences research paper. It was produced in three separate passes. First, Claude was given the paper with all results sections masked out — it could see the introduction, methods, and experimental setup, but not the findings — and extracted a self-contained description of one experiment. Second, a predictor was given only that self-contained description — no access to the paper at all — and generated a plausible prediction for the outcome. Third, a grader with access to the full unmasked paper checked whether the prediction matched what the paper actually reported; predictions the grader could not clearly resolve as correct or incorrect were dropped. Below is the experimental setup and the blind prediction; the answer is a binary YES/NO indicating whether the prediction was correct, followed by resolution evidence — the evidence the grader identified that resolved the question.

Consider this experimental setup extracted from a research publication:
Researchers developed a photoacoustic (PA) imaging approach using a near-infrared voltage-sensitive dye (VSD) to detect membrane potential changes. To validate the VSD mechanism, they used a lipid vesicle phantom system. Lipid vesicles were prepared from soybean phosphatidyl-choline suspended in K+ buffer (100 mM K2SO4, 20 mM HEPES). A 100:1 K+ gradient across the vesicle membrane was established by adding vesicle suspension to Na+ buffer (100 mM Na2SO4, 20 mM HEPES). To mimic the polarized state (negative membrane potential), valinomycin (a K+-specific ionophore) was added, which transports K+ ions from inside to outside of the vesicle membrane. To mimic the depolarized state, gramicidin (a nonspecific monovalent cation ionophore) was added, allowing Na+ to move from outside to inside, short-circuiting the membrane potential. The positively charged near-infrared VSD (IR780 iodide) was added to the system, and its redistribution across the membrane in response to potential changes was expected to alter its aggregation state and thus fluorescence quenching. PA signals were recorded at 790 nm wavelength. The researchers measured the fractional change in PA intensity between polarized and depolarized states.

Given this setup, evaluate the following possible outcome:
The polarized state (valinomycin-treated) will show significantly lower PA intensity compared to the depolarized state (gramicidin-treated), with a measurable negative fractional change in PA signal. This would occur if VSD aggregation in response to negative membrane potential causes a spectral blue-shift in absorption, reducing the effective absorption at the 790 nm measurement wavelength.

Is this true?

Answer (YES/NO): NO